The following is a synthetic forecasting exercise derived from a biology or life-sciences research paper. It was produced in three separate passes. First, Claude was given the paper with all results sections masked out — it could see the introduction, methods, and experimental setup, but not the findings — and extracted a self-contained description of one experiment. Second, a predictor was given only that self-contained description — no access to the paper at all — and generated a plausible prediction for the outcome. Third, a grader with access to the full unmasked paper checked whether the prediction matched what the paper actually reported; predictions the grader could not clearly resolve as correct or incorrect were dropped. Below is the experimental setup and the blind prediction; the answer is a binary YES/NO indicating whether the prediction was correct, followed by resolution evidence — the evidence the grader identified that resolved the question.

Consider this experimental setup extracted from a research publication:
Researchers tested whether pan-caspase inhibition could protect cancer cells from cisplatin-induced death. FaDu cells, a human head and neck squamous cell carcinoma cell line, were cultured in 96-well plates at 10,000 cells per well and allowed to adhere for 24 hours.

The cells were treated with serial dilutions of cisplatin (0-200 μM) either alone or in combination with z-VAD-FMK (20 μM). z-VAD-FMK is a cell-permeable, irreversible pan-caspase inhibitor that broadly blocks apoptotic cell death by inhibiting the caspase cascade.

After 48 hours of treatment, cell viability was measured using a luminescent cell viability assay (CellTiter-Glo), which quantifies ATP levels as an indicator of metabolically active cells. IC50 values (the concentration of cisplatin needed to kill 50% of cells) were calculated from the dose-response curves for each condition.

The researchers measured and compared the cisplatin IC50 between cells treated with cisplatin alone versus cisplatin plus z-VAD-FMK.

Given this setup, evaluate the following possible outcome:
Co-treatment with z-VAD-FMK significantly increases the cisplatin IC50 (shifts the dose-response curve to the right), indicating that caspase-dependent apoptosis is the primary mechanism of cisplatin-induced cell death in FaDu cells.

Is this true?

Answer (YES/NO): NO